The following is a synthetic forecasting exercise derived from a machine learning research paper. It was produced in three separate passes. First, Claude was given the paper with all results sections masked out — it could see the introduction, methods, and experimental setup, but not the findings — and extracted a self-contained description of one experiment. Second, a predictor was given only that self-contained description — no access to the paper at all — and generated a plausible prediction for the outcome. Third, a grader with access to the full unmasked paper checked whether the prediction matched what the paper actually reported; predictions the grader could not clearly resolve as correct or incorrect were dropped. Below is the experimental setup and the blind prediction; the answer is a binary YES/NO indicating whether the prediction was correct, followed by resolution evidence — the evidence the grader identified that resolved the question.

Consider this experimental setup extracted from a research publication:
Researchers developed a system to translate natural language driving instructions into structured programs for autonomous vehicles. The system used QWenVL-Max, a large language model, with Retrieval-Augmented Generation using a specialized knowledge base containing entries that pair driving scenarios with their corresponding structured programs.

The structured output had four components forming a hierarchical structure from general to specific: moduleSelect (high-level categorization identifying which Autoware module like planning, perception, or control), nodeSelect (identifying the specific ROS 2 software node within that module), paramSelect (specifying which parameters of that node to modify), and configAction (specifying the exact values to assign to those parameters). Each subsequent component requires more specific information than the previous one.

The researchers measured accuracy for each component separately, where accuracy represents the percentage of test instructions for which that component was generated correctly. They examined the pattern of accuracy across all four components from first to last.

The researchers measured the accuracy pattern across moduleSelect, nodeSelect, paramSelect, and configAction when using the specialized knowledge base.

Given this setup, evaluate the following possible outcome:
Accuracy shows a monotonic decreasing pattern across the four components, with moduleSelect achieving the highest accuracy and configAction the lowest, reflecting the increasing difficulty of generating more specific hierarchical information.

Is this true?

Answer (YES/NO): NO